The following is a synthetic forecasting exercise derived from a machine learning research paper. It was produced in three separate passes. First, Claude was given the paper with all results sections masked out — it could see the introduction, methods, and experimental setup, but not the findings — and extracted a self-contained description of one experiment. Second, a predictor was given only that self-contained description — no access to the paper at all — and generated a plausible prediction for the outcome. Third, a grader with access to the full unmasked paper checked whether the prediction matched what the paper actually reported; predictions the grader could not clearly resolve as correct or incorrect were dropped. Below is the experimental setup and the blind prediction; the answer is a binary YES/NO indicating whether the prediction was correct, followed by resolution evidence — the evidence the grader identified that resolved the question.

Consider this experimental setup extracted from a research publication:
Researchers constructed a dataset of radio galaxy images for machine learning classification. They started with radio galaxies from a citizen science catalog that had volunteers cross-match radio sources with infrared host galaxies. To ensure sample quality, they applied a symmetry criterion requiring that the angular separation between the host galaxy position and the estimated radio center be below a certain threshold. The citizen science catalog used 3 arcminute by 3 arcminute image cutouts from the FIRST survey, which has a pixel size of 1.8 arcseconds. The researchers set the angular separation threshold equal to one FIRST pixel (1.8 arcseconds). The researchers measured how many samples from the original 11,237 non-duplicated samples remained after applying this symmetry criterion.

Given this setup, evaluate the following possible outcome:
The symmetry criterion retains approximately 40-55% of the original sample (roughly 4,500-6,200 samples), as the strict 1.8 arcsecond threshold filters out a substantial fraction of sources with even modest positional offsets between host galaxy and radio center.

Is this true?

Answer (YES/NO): YES